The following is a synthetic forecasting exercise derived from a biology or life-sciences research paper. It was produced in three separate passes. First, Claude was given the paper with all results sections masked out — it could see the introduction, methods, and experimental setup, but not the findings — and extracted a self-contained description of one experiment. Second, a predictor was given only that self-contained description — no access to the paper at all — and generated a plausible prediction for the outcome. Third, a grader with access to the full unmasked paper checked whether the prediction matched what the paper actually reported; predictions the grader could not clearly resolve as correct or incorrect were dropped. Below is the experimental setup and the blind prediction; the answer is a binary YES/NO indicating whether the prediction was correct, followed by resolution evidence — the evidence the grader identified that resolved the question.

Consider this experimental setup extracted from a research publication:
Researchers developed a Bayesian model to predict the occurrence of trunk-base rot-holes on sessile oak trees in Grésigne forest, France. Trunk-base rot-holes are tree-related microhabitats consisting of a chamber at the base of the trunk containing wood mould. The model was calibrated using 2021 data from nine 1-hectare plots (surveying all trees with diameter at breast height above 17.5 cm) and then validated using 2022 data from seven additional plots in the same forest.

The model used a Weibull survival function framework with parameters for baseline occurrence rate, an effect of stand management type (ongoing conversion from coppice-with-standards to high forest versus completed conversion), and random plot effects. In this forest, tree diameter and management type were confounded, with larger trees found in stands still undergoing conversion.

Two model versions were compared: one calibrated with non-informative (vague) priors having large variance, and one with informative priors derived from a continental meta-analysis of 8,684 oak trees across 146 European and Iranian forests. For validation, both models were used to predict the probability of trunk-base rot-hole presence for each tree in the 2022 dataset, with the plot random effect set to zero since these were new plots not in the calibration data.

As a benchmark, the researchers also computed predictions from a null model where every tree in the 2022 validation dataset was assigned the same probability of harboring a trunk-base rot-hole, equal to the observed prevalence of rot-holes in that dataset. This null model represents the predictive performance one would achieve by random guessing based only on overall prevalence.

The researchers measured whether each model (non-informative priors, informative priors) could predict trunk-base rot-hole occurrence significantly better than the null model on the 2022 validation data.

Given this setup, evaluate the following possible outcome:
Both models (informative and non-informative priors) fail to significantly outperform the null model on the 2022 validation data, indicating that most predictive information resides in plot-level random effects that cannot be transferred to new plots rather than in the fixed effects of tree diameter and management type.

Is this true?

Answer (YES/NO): NO